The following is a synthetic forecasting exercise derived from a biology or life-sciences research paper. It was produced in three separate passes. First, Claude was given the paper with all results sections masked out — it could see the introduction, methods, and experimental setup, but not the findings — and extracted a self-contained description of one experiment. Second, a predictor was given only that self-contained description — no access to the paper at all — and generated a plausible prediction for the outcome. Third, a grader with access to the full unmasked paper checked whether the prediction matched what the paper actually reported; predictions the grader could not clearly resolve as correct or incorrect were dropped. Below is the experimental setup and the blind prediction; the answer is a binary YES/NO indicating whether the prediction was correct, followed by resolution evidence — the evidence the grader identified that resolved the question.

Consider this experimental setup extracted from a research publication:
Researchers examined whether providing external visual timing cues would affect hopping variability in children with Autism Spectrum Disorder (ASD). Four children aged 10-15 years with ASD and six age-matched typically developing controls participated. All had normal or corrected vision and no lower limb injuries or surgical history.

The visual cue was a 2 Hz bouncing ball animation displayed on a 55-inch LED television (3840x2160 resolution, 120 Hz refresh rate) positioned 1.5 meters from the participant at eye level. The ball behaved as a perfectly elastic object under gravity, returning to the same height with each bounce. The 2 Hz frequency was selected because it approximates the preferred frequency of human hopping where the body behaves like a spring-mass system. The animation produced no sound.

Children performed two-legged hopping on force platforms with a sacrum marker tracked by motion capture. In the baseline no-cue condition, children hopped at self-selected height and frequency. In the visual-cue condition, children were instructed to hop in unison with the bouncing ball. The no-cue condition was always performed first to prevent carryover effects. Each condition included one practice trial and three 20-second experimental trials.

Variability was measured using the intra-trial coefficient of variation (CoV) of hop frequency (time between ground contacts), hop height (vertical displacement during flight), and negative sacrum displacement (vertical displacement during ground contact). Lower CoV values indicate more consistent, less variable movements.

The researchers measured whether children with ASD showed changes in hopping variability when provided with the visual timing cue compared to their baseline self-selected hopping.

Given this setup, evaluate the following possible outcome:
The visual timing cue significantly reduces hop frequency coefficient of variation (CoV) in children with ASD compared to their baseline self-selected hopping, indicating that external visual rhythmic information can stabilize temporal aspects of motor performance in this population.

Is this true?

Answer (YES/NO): NO